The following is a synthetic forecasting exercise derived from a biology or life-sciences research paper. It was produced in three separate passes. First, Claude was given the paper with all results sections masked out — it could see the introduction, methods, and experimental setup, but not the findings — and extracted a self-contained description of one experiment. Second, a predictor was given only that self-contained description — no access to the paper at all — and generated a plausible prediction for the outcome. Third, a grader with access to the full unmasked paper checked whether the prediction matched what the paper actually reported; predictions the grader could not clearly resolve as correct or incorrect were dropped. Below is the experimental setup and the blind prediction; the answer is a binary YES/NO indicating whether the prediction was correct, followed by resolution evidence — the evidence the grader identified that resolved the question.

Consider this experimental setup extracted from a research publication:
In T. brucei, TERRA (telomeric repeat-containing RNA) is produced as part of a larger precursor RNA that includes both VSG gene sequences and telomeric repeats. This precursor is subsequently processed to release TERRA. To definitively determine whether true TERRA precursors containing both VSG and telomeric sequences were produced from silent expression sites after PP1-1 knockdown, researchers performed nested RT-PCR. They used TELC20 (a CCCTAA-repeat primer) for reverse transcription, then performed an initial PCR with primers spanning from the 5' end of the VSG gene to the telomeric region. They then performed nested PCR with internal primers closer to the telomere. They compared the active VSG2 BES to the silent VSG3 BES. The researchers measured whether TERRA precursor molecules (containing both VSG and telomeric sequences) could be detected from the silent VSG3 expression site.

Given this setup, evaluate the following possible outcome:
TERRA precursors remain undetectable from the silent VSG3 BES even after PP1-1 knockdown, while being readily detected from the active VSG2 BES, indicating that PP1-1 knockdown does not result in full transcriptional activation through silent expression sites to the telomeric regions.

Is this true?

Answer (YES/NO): YES